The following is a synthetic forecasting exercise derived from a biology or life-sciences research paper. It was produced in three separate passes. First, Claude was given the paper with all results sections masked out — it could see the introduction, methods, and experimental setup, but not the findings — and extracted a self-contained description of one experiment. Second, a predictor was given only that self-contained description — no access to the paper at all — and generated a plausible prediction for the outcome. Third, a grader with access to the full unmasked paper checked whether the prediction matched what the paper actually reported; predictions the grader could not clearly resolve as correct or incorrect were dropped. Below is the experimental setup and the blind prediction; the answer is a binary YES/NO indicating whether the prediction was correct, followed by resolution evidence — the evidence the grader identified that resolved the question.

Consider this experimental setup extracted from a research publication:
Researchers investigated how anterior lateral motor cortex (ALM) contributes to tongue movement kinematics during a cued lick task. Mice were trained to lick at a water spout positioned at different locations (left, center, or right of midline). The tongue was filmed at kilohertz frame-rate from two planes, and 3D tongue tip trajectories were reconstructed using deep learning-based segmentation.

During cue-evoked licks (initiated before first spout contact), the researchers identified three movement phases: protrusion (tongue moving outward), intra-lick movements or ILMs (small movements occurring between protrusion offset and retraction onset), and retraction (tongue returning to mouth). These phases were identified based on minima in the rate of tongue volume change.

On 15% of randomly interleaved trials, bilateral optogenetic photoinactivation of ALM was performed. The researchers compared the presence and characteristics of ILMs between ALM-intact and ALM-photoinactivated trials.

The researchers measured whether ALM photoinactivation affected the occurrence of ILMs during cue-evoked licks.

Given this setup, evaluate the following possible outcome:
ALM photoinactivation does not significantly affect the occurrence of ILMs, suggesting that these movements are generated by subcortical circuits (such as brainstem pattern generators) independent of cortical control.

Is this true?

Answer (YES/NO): NO